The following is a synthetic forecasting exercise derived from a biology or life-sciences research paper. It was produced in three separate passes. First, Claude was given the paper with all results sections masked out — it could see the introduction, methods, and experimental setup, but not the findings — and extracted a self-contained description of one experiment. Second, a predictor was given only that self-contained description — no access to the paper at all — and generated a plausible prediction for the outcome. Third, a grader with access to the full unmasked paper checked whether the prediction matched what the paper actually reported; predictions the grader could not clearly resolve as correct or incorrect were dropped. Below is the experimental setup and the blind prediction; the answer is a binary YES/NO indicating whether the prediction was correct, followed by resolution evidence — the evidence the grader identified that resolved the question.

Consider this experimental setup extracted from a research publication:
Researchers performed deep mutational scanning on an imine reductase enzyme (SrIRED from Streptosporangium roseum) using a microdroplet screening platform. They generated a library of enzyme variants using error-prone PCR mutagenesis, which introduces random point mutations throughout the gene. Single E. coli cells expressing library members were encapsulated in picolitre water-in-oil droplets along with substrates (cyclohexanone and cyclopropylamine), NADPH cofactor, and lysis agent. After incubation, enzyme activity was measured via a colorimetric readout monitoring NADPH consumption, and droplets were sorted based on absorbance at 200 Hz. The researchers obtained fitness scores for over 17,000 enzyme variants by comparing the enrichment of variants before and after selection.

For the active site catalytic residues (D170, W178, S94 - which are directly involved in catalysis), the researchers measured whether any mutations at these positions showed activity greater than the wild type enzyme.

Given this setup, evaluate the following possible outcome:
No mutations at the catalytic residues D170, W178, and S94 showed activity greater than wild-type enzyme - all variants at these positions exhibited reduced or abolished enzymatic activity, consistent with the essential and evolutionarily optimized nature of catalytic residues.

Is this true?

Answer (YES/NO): YES